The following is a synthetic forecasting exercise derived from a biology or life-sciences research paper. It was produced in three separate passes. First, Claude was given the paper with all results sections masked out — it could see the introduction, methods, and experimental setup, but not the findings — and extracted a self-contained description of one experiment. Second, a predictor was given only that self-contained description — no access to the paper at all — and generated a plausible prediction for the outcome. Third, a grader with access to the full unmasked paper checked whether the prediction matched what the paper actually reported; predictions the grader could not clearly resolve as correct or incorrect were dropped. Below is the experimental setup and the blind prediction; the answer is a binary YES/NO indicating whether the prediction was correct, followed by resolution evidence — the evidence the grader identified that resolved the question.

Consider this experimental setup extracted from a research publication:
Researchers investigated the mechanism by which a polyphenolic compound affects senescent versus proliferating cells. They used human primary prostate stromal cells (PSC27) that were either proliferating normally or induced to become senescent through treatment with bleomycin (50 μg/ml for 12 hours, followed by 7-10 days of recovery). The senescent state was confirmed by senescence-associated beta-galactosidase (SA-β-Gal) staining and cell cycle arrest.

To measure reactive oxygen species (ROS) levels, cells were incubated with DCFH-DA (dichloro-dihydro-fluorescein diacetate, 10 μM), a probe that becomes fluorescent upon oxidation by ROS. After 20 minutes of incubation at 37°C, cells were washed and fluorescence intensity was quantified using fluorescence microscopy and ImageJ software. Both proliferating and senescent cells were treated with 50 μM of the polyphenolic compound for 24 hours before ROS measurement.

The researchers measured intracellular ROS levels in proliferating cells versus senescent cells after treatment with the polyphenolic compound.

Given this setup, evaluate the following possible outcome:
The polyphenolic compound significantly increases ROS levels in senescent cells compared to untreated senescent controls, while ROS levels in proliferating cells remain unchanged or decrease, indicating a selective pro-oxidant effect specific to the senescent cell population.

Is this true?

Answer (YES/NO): YES